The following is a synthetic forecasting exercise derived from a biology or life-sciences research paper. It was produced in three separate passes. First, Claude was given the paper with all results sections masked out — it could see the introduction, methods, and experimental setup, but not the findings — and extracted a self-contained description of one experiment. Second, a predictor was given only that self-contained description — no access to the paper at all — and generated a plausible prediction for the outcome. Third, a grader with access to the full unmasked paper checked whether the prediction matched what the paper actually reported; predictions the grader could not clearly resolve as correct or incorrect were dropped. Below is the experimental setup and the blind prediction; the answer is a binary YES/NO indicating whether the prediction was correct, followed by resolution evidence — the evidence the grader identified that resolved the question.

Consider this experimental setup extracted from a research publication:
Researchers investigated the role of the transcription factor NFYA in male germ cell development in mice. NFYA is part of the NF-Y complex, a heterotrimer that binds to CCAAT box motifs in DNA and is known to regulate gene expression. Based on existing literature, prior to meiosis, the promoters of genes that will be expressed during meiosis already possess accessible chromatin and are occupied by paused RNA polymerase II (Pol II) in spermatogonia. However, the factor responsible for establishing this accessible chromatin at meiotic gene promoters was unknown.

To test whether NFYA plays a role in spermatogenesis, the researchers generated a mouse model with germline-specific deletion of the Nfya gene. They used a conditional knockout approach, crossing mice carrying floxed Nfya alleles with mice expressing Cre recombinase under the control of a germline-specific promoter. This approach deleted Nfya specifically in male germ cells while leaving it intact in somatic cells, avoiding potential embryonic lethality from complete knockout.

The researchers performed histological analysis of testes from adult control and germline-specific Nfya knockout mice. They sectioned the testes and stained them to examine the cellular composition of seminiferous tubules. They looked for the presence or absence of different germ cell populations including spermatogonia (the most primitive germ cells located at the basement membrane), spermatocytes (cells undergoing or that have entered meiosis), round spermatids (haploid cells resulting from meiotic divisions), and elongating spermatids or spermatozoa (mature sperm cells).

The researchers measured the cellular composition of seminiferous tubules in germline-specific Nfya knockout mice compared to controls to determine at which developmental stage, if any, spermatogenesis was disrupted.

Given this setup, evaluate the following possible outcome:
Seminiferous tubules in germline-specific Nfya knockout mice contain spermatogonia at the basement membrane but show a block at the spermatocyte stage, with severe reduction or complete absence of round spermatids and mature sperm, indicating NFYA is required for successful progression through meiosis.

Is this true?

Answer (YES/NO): NO